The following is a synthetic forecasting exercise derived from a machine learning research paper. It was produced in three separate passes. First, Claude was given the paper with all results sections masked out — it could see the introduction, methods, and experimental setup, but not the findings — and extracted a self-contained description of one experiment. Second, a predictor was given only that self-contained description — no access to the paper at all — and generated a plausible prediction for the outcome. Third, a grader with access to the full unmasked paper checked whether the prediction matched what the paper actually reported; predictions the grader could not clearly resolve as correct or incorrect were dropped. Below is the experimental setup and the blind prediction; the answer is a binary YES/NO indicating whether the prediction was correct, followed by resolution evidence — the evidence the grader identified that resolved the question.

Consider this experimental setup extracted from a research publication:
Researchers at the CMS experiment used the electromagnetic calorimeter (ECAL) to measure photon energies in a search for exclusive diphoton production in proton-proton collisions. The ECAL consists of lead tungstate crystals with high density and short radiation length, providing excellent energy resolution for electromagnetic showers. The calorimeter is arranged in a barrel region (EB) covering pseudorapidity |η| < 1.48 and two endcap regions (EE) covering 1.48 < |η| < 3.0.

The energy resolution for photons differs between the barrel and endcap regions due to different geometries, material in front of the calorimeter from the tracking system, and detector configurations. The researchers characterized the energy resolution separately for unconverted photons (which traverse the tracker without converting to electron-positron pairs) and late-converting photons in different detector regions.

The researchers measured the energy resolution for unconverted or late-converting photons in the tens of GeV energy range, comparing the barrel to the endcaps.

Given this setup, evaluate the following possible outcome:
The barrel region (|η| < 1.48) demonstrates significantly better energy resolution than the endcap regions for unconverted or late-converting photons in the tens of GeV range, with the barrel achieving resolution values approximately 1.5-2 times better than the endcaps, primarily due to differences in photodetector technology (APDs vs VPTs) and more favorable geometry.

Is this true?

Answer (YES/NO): NO